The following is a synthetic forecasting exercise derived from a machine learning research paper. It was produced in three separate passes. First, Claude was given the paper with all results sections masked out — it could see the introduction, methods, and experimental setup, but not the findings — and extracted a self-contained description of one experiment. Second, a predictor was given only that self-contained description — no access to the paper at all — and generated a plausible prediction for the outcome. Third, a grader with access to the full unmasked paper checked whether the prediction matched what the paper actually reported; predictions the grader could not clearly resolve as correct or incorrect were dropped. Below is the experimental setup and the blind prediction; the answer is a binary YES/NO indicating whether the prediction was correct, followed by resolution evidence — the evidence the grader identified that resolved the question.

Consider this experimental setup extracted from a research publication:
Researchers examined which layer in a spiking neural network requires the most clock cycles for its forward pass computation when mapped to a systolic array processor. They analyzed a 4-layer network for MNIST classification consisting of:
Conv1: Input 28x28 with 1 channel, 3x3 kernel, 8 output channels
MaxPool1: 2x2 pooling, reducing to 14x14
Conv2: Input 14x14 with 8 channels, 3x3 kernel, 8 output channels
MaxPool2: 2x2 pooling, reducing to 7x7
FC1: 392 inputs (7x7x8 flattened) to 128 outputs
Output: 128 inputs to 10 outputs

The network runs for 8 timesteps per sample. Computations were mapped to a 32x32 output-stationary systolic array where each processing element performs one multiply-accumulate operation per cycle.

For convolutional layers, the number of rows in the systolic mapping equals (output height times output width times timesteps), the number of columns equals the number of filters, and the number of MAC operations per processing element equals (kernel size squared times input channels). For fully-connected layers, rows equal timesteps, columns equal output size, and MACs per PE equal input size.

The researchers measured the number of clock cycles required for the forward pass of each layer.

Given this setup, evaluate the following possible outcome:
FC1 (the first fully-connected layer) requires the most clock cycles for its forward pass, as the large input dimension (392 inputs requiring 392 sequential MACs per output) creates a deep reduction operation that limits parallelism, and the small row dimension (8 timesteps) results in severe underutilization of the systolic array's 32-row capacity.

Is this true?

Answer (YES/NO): NO